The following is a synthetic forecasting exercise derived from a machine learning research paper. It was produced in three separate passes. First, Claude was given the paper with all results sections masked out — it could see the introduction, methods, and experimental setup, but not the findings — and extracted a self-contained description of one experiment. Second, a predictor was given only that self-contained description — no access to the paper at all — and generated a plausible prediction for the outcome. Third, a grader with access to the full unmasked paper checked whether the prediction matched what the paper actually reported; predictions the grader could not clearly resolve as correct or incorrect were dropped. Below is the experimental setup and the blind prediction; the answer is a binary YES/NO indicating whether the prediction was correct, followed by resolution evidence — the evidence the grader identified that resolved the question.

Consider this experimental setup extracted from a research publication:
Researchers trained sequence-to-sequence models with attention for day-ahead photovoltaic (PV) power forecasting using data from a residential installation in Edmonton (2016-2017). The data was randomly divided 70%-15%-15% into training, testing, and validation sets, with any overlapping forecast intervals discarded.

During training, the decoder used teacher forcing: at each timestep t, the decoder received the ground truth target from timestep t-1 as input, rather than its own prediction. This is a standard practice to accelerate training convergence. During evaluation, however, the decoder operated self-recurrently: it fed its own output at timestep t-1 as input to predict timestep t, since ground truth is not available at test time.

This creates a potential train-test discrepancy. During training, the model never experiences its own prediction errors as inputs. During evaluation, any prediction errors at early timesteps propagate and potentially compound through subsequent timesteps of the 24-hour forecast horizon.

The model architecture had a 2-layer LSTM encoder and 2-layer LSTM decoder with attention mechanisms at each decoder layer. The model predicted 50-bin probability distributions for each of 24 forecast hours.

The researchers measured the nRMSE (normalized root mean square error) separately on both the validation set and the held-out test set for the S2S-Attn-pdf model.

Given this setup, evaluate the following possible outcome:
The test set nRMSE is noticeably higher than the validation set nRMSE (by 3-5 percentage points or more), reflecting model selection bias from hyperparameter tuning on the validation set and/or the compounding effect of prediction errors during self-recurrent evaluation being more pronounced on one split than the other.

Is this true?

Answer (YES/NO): NO